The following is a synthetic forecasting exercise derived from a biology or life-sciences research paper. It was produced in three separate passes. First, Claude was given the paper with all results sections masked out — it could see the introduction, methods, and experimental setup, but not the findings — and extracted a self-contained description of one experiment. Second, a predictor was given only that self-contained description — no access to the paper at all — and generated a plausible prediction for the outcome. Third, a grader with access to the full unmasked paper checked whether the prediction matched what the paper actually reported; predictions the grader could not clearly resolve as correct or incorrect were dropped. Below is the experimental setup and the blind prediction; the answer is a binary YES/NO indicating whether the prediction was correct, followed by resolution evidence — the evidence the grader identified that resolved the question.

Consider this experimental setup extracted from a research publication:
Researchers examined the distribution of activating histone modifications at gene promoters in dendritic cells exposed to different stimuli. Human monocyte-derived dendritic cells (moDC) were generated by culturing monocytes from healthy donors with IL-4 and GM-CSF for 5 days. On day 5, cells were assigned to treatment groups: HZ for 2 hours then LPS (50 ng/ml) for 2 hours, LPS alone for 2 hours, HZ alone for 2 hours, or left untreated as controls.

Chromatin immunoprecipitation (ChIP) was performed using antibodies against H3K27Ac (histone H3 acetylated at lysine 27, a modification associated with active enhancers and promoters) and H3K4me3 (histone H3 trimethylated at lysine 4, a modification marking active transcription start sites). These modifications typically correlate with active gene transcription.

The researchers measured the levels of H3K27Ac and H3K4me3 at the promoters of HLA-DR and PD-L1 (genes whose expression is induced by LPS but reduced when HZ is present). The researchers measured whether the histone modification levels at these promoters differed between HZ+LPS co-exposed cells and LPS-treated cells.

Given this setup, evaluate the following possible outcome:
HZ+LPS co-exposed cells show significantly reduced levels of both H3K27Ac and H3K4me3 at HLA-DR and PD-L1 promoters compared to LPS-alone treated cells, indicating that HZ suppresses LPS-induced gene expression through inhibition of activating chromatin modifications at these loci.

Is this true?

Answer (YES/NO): NO